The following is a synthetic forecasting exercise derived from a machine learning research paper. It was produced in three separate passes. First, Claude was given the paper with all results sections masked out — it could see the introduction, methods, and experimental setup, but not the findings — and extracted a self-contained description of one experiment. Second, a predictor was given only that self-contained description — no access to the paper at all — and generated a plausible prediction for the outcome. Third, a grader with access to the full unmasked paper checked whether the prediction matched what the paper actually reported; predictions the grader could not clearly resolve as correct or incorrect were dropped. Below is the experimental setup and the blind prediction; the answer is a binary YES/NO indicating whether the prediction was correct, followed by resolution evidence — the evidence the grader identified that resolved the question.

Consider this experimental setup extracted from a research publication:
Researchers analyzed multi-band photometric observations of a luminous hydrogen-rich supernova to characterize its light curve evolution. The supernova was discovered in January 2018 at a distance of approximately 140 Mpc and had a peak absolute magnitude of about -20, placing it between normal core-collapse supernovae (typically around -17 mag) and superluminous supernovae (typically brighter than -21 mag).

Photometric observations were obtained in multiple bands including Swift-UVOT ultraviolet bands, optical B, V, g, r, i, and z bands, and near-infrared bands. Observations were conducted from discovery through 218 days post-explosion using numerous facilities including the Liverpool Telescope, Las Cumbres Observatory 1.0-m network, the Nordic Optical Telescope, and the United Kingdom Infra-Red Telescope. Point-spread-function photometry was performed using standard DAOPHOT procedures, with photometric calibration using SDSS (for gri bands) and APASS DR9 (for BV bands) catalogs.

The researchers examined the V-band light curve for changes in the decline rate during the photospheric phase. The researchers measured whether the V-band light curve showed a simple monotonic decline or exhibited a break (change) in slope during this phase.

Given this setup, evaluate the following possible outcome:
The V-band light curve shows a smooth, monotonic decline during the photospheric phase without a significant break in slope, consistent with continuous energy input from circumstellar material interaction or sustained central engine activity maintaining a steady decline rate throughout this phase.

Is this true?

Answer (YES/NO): NO